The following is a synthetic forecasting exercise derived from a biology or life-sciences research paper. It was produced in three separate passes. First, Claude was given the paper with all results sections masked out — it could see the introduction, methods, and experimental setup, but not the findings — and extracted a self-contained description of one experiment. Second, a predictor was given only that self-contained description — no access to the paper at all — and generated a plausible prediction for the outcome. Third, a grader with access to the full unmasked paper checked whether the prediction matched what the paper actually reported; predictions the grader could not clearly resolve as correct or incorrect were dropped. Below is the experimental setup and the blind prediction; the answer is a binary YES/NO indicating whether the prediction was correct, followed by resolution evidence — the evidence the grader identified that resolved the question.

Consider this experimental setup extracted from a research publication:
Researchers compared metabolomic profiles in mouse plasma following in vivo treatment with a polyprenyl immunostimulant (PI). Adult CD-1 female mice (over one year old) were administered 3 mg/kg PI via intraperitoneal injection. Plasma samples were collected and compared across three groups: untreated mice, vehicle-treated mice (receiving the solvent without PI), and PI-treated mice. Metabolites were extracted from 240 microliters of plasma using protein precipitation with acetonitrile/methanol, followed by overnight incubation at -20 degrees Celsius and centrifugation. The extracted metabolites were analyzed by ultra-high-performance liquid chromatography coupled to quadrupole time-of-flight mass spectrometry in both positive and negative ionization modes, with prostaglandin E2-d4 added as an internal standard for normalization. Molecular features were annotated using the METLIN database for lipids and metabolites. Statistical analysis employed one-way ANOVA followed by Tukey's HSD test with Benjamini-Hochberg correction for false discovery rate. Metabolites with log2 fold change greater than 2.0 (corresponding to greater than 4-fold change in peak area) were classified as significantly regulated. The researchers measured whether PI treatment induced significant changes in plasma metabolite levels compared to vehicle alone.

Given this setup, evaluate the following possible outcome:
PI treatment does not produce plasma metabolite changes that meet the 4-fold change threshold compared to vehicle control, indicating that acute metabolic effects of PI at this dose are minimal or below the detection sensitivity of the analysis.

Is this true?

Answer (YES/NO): NO